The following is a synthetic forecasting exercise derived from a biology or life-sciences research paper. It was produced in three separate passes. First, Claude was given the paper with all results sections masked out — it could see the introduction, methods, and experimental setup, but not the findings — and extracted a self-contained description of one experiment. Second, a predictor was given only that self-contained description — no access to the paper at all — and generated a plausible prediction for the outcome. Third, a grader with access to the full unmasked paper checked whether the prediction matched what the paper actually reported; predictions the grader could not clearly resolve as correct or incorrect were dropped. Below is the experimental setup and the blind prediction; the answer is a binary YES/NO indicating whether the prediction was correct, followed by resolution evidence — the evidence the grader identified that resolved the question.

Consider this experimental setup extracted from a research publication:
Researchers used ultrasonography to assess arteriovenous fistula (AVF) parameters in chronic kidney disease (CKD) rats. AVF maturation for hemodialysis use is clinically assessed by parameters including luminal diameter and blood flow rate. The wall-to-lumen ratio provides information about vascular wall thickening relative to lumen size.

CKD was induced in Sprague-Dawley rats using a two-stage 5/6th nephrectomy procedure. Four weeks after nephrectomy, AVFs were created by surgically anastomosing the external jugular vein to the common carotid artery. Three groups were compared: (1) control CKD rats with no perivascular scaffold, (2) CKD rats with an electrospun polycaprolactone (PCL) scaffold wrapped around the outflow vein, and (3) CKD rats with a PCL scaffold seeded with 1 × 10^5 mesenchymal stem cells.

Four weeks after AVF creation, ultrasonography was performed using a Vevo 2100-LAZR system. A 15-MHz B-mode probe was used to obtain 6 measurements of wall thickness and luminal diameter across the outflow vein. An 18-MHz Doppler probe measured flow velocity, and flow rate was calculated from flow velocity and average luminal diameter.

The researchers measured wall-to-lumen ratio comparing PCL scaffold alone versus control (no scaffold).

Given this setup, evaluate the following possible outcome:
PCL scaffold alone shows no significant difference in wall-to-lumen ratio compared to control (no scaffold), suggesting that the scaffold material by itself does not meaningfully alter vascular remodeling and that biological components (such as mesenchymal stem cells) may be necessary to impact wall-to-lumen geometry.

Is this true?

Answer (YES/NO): NO